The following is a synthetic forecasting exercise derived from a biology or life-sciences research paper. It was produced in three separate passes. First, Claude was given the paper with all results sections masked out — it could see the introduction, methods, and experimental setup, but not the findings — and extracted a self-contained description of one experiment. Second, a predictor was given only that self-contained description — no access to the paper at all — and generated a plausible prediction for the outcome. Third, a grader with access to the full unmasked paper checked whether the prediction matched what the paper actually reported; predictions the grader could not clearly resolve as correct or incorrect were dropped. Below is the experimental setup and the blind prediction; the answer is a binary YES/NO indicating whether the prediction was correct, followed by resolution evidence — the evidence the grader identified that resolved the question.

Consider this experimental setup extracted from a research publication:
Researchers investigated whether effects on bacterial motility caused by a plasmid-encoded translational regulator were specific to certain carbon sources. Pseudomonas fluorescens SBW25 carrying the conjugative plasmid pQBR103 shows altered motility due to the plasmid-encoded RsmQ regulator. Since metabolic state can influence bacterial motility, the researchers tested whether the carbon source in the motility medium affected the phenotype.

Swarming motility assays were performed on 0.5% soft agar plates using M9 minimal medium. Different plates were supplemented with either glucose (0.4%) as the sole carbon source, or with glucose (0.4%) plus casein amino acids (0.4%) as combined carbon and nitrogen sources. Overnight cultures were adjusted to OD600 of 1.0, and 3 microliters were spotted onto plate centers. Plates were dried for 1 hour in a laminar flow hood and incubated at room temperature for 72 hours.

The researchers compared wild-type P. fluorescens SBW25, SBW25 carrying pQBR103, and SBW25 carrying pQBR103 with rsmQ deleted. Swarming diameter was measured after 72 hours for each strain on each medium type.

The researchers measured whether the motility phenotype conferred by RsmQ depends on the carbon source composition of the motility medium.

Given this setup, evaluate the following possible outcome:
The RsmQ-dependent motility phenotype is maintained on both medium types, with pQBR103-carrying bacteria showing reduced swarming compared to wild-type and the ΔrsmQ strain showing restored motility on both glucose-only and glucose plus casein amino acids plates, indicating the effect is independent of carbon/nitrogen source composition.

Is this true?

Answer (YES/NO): NO